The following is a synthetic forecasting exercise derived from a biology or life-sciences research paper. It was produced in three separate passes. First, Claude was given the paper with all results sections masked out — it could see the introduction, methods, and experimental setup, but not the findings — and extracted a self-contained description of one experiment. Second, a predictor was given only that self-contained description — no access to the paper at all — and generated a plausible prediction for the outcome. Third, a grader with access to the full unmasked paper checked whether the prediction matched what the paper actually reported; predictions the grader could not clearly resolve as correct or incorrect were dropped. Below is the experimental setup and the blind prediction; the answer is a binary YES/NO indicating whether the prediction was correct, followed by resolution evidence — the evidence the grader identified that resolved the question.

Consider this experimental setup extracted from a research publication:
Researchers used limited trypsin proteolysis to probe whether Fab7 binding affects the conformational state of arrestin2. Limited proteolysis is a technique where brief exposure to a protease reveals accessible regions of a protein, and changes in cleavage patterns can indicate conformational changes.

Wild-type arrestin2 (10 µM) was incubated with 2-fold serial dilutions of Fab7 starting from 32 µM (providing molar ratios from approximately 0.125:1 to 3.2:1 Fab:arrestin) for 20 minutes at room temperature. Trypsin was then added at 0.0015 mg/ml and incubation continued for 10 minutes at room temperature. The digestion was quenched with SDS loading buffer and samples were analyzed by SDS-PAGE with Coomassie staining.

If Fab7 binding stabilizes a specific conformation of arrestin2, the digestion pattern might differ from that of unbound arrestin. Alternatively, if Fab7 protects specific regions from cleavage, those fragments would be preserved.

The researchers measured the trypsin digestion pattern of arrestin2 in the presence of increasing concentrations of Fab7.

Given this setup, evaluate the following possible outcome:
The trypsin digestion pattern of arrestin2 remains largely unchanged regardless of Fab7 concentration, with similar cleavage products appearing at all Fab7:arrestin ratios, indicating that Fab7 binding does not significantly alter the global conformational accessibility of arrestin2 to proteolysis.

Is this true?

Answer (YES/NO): NO